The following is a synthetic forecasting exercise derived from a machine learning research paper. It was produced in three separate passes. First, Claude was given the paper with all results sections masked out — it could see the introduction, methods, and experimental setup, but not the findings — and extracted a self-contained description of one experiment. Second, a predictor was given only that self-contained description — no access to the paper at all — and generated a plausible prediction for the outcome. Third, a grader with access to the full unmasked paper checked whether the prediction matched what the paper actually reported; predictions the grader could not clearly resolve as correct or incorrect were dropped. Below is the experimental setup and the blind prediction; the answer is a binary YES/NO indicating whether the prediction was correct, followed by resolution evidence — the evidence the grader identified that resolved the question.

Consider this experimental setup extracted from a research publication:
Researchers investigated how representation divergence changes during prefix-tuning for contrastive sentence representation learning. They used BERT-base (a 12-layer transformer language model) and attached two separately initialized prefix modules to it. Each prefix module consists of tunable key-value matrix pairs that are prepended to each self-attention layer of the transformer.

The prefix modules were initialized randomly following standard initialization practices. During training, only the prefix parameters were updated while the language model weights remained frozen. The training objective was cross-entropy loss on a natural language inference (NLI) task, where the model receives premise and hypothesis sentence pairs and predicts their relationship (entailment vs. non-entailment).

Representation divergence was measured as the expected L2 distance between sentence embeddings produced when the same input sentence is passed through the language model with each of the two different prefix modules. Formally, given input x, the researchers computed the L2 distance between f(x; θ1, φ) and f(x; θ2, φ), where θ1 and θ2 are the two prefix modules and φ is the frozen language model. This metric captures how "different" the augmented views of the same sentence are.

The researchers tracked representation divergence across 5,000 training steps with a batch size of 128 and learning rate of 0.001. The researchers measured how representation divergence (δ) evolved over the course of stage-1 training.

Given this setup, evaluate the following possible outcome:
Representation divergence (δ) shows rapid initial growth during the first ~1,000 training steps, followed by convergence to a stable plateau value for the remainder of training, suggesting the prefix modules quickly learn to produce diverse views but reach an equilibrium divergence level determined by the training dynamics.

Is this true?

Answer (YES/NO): NO